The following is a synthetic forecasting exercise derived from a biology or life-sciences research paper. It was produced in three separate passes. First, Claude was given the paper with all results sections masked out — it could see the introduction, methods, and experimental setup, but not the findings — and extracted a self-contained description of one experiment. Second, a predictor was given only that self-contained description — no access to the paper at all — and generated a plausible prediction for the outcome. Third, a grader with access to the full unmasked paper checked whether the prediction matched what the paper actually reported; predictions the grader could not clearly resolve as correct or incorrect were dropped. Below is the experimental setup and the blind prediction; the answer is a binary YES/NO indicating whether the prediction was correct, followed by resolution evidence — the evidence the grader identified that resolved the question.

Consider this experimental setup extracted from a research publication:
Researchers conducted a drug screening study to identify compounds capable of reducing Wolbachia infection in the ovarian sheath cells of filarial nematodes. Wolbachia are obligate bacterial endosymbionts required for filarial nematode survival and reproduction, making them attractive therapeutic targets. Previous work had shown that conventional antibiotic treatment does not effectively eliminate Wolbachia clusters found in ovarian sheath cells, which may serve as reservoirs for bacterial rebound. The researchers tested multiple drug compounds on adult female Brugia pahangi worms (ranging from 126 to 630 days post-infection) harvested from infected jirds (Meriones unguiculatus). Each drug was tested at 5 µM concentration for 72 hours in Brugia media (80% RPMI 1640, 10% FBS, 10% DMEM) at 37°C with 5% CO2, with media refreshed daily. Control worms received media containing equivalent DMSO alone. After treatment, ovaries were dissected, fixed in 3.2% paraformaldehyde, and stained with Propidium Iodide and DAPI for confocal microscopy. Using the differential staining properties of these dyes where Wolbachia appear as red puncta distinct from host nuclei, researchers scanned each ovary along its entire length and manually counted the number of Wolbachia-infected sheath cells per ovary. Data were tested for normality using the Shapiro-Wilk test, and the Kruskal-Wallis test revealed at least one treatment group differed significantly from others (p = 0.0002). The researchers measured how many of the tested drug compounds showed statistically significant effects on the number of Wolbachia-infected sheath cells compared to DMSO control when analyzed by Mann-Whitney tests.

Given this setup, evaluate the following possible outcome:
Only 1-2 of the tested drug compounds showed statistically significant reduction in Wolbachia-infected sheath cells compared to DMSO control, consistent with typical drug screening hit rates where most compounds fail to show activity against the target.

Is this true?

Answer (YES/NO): NO